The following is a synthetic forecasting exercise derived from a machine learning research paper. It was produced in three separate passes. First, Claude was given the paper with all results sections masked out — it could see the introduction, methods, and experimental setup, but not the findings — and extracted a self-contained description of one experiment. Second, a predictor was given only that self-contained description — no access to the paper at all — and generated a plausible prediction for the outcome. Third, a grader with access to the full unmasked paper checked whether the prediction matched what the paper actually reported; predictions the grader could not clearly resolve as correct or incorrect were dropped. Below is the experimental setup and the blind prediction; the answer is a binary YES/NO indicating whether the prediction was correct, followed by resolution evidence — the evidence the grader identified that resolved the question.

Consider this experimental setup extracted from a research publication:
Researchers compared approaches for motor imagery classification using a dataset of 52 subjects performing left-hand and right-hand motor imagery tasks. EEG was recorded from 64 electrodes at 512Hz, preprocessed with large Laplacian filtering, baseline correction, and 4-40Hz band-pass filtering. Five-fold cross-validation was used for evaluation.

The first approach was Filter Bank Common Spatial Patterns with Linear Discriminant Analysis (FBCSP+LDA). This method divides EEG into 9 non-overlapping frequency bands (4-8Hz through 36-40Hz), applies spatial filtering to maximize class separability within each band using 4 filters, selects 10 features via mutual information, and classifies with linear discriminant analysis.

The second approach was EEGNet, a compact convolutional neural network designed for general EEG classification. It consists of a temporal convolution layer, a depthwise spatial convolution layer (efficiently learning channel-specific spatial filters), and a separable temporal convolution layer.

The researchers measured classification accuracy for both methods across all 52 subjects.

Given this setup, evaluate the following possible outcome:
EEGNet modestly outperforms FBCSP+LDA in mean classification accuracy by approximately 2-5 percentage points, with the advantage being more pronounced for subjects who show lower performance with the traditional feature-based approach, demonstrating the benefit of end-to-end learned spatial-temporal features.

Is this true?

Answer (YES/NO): NO